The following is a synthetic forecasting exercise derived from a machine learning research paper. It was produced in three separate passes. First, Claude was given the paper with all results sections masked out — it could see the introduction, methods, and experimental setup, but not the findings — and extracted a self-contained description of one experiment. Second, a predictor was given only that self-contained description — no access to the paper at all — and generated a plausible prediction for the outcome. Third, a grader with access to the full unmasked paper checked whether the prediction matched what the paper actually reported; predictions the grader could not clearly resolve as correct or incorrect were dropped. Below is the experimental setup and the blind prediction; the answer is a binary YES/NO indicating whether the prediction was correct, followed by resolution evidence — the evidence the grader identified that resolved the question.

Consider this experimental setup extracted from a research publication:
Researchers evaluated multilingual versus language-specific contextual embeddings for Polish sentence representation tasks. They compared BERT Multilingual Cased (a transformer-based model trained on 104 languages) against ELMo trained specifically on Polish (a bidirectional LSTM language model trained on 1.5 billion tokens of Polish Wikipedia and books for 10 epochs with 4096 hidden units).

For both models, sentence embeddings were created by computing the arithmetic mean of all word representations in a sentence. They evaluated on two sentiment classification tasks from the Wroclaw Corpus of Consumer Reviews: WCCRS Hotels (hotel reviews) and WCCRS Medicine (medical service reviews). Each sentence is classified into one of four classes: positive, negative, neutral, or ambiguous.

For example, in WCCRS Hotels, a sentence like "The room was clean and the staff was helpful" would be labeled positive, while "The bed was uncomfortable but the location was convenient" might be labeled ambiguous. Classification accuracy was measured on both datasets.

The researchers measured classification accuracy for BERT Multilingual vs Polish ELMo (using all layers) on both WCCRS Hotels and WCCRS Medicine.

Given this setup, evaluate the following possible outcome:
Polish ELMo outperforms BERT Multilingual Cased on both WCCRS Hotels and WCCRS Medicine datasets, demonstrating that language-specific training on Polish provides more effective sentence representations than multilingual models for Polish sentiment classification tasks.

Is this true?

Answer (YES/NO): YES